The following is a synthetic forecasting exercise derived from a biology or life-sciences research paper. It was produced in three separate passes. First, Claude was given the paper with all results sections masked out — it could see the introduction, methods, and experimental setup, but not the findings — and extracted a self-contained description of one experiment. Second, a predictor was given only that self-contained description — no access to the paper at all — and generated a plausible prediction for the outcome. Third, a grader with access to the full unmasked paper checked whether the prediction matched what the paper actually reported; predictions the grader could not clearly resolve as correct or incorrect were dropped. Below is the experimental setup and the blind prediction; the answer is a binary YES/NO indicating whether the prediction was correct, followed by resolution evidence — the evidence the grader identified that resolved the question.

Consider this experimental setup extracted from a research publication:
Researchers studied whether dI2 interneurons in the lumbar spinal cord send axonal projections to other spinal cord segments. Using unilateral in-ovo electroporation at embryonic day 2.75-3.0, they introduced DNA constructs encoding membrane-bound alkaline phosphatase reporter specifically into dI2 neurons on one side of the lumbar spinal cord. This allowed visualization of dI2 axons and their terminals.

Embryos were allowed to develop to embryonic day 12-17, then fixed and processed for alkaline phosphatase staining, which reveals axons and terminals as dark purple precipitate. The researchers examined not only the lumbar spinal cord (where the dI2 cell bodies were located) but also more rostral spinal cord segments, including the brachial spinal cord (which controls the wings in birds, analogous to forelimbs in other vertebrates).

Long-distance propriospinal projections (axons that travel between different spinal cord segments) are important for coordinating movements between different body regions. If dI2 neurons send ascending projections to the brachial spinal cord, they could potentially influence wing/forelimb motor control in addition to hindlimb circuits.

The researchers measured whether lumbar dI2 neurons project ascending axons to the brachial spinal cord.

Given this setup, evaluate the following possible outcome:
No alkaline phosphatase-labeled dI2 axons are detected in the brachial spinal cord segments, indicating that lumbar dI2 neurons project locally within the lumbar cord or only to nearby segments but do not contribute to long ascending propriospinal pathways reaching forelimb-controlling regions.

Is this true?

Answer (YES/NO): NO